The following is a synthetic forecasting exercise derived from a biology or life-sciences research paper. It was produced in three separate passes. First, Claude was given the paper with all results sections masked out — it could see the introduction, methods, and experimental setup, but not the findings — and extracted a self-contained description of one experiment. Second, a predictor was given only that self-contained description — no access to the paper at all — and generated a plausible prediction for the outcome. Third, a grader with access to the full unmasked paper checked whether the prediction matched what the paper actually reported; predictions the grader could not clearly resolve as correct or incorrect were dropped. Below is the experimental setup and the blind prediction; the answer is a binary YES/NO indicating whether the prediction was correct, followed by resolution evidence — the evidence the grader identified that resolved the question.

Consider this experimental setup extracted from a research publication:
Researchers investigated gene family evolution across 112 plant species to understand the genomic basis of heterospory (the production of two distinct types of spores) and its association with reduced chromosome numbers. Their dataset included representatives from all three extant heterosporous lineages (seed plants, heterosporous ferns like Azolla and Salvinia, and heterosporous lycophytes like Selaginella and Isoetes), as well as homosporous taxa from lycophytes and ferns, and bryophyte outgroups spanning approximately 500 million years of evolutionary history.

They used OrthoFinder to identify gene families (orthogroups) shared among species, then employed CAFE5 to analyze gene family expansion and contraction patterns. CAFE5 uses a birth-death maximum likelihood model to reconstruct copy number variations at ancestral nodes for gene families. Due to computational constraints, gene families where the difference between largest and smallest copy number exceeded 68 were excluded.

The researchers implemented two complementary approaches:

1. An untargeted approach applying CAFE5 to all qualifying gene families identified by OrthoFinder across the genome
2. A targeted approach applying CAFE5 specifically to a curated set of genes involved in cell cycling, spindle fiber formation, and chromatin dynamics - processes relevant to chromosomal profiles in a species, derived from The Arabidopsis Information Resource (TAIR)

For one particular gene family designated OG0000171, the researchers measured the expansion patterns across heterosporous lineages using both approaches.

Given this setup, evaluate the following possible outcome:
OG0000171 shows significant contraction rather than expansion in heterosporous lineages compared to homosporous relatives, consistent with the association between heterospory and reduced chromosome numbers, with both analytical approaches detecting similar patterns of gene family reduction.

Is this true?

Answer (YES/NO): NO